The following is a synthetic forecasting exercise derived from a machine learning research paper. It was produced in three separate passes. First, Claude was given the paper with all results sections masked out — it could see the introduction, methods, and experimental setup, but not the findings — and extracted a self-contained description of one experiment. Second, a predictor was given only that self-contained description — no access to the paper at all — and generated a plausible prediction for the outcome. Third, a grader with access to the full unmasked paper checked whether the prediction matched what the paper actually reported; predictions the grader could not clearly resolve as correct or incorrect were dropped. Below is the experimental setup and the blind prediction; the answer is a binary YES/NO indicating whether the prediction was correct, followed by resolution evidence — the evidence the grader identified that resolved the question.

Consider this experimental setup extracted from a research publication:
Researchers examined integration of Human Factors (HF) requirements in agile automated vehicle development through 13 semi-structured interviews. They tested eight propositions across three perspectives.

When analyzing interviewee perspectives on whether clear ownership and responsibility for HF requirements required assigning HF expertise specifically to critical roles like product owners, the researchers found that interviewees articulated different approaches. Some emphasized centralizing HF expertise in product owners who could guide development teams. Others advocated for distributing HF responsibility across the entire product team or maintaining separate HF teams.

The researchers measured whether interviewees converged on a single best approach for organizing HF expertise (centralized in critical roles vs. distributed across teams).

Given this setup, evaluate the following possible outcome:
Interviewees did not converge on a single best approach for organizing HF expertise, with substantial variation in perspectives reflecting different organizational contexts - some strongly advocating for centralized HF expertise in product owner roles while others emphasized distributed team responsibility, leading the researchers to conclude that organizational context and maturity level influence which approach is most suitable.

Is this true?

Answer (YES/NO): NO